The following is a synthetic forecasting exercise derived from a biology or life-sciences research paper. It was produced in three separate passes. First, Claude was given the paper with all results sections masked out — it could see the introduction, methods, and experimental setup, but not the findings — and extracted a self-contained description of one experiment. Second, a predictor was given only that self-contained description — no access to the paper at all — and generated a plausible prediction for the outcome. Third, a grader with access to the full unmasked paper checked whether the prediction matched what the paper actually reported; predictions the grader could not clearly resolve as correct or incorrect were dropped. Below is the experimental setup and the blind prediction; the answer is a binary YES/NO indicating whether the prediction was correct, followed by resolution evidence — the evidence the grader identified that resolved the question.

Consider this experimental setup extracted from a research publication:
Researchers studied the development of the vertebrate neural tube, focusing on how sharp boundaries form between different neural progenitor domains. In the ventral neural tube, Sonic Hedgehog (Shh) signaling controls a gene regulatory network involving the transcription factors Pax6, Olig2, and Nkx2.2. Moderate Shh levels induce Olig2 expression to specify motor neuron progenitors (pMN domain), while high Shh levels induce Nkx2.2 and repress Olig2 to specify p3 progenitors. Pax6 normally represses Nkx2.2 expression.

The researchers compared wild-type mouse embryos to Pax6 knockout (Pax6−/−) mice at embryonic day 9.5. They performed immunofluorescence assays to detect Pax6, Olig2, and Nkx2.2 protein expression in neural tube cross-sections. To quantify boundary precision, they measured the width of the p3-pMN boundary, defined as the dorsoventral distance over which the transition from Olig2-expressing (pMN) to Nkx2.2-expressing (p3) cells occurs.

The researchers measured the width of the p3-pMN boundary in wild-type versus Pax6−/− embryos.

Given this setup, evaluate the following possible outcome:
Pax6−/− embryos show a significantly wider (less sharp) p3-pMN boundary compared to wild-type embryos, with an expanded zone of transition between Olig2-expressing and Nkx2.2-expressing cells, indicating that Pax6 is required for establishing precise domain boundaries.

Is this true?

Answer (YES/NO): YES